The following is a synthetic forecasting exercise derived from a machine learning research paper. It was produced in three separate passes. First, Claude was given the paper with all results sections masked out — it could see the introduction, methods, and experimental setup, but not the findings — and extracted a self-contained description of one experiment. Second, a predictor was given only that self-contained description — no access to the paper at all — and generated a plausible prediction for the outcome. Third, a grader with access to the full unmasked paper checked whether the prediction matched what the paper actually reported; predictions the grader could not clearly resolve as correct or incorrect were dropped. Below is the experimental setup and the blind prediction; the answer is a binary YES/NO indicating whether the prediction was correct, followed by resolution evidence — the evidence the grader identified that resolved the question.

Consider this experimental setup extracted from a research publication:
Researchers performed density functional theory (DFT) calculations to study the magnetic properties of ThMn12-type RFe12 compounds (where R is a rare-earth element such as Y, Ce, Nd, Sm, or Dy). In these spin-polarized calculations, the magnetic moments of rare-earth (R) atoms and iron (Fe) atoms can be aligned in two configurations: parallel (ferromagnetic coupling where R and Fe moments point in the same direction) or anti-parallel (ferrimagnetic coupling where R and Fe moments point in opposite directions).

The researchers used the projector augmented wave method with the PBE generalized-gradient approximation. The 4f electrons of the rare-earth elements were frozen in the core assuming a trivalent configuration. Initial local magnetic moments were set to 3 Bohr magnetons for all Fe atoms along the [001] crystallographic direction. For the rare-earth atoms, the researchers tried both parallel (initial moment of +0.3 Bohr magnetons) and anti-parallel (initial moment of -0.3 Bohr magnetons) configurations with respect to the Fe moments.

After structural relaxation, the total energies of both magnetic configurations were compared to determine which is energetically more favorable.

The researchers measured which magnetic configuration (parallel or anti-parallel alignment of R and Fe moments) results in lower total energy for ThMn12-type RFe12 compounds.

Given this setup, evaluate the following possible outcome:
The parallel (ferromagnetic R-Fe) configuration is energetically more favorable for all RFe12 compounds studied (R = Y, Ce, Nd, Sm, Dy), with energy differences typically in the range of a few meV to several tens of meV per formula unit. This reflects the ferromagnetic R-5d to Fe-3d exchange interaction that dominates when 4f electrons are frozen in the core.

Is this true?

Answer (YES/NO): NO